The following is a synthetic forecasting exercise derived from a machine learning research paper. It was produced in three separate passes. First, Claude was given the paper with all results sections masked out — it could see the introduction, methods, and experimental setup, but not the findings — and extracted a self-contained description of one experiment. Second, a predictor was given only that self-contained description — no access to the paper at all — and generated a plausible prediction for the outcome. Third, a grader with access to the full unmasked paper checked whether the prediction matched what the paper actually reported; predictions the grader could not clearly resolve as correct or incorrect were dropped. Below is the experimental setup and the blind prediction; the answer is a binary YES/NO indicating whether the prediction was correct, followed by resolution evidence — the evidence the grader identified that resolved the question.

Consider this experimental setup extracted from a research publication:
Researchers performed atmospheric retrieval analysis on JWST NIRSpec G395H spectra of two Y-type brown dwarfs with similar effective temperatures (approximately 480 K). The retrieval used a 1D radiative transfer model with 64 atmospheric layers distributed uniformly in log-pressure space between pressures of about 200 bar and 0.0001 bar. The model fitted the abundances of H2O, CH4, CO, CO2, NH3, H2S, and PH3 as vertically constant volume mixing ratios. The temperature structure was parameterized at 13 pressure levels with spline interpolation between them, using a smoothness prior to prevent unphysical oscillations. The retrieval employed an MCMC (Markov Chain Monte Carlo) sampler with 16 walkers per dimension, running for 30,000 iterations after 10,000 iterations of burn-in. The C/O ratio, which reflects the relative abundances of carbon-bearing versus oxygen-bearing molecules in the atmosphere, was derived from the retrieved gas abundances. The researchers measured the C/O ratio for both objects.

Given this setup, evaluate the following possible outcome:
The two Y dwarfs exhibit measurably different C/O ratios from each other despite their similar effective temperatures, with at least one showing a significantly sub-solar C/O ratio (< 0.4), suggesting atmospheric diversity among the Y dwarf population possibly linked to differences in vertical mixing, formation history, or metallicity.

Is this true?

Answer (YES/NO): NO